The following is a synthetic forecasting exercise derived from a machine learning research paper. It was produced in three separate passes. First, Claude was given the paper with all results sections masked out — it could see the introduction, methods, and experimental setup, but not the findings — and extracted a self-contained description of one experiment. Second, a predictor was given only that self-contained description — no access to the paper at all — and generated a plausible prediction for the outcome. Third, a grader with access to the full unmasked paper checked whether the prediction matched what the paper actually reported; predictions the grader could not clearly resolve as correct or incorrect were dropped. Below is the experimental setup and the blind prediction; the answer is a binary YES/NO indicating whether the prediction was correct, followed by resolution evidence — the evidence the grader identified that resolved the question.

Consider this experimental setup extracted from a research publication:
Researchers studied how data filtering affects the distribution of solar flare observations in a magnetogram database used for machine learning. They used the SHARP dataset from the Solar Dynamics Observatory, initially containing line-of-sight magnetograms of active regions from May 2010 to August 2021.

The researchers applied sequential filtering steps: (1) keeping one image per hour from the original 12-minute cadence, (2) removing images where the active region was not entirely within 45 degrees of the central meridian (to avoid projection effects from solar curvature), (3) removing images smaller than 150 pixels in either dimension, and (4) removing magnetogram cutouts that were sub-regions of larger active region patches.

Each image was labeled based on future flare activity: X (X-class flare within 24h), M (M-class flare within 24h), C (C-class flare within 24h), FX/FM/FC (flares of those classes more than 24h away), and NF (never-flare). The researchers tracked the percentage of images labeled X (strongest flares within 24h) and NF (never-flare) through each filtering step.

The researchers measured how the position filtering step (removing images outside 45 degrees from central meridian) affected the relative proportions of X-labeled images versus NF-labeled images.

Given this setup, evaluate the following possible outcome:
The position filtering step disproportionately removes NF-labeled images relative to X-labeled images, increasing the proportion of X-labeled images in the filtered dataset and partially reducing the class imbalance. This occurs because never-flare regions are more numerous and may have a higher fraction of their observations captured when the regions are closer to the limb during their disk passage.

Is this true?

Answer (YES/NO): NO